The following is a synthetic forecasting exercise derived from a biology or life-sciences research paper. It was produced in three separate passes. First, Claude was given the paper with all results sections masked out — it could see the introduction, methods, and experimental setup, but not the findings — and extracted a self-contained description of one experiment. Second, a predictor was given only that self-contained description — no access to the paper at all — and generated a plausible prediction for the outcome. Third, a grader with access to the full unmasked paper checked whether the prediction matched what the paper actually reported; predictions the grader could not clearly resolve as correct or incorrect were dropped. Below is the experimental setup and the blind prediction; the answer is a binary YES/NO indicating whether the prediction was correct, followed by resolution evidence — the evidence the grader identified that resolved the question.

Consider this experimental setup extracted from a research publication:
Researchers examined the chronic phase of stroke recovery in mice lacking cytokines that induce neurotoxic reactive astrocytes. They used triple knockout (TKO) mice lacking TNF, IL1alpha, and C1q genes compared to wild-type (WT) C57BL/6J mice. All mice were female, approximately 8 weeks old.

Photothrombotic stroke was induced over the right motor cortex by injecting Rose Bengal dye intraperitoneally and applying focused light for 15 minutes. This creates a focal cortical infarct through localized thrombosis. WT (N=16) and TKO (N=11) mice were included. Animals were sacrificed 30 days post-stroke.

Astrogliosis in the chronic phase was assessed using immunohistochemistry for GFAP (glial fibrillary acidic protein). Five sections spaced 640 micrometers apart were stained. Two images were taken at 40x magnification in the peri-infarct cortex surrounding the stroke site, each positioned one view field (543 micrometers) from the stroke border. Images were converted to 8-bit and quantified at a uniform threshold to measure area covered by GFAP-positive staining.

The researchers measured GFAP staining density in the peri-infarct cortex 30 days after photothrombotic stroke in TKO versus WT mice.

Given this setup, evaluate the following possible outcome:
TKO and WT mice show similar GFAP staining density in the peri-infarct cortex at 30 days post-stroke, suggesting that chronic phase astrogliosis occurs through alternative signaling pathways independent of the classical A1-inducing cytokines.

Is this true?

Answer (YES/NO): NO